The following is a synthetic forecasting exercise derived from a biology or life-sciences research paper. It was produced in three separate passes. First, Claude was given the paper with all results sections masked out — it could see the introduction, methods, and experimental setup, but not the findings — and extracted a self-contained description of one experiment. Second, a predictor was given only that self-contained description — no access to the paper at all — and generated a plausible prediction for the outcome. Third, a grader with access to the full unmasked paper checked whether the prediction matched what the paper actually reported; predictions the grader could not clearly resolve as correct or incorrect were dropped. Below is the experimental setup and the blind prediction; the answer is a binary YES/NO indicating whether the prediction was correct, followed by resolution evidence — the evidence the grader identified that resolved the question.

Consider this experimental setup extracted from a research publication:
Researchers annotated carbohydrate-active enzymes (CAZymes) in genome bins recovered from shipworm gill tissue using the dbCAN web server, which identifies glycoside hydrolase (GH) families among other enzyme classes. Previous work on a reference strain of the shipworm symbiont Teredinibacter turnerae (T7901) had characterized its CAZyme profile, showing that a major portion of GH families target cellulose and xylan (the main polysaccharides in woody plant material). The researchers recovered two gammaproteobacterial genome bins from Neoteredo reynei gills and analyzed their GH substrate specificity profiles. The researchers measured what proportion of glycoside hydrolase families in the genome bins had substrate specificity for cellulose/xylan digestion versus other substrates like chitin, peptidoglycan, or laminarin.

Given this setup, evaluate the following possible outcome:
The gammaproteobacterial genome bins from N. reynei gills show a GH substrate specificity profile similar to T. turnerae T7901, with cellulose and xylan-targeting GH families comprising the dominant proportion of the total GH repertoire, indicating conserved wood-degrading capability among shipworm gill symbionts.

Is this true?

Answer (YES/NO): YES